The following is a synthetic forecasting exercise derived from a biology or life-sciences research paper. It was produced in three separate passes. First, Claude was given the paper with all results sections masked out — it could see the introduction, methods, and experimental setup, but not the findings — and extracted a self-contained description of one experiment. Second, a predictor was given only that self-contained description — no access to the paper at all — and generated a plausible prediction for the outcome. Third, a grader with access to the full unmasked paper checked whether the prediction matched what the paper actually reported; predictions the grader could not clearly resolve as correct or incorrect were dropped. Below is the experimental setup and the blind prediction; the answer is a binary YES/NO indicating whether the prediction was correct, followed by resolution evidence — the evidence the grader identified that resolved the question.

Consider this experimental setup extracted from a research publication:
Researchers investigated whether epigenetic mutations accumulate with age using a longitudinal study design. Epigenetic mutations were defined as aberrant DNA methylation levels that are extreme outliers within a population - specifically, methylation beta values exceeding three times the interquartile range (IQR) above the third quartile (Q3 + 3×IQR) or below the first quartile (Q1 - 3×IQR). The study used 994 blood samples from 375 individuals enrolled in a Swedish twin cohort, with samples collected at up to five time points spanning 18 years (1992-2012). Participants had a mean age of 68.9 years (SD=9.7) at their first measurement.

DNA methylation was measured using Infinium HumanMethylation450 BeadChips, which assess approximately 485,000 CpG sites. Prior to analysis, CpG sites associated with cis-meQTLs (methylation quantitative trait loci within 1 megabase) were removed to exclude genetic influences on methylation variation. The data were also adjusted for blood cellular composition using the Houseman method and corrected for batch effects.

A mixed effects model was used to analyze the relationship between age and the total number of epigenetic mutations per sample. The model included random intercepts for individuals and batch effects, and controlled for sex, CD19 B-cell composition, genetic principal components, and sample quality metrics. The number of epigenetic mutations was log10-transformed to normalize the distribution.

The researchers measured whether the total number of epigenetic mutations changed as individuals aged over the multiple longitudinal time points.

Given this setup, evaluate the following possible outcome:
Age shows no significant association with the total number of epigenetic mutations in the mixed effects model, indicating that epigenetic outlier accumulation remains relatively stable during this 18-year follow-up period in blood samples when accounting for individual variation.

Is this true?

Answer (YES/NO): NO